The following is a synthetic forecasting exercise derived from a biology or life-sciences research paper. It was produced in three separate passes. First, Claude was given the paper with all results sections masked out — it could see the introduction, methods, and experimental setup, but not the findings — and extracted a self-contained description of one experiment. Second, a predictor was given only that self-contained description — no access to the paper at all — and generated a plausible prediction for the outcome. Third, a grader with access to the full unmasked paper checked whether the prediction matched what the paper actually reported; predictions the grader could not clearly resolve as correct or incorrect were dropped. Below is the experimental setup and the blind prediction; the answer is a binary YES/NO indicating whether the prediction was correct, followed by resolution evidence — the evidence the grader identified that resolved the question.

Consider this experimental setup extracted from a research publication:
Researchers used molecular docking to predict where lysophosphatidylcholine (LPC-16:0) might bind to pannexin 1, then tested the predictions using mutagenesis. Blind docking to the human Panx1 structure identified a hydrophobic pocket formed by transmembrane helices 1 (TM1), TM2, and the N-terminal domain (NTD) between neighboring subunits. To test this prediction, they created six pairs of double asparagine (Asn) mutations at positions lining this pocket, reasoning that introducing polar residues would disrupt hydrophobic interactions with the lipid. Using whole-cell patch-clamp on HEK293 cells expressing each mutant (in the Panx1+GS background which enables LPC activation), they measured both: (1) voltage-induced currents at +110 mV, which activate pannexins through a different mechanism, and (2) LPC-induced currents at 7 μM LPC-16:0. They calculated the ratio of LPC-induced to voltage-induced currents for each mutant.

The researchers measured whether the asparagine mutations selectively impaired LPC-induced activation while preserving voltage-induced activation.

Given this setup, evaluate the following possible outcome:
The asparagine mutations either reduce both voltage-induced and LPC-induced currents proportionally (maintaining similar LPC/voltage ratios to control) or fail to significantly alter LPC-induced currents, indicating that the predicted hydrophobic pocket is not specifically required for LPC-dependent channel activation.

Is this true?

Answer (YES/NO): NO